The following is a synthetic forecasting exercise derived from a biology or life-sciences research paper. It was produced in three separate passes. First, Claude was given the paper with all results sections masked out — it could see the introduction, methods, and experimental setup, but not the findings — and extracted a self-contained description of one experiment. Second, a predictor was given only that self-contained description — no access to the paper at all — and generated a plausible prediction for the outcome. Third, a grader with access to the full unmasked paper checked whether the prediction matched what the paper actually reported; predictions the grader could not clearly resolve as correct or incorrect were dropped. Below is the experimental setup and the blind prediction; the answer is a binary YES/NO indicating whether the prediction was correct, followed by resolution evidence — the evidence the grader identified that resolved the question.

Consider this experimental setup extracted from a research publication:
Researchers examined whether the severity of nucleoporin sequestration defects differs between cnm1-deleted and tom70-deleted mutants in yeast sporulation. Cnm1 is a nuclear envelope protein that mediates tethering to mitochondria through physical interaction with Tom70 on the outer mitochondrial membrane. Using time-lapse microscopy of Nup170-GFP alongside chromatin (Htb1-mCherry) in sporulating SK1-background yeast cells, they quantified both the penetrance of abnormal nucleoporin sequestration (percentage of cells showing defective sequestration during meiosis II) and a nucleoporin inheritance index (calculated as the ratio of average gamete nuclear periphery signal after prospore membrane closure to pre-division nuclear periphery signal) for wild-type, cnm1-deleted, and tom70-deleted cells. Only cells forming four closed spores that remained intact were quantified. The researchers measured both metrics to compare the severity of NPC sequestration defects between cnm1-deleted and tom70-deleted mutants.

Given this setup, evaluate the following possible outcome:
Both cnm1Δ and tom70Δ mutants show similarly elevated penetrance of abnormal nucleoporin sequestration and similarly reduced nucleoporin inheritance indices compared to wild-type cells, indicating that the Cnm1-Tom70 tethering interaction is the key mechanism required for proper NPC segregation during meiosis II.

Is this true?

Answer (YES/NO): NO